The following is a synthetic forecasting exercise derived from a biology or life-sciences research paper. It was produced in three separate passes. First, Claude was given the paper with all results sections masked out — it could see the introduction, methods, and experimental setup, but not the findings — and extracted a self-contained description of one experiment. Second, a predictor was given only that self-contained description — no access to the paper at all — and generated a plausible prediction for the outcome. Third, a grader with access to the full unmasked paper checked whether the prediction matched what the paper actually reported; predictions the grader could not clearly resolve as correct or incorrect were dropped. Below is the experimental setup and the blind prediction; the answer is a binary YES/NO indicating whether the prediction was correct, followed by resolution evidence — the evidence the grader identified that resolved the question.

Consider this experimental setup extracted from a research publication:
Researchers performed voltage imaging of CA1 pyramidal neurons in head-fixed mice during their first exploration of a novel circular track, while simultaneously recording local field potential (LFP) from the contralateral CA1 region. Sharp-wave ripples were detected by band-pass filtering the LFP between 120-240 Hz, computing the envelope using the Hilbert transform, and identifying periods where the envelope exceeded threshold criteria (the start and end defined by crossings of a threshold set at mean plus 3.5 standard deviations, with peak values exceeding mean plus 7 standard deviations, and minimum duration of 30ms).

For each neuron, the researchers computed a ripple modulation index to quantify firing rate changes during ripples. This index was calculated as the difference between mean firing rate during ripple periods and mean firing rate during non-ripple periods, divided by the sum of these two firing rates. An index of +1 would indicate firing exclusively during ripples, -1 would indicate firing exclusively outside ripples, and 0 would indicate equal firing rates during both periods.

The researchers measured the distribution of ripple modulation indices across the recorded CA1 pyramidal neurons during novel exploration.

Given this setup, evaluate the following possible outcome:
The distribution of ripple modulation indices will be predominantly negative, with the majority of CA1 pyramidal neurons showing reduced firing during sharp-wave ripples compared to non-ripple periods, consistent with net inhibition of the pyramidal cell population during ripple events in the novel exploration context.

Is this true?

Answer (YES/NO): YES